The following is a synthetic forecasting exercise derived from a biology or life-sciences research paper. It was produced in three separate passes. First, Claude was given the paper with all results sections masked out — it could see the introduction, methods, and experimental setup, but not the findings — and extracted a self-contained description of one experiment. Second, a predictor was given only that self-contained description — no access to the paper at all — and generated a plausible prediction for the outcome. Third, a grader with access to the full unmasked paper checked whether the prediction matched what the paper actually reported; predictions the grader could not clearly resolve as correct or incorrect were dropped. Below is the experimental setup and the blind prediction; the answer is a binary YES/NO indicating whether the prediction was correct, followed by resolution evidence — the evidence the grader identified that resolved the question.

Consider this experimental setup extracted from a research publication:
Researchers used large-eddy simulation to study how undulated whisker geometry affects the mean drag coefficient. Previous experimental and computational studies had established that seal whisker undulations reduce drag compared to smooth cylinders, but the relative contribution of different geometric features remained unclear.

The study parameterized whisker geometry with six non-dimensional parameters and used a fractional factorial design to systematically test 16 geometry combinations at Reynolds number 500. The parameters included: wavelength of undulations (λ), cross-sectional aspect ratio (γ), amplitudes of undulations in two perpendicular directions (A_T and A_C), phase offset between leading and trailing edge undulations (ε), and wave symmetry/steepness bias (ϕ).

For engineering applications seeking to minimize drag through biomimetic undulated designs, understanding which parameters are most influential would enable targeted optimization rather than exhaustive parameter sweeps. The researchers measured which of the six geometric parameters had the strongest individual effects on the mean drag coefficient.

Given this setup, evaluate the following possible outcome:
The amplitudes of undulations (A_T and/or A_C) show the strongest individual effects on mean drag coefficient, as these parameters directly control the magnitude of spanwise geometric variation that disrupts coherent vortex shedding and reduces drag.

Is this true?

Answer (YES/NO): NO